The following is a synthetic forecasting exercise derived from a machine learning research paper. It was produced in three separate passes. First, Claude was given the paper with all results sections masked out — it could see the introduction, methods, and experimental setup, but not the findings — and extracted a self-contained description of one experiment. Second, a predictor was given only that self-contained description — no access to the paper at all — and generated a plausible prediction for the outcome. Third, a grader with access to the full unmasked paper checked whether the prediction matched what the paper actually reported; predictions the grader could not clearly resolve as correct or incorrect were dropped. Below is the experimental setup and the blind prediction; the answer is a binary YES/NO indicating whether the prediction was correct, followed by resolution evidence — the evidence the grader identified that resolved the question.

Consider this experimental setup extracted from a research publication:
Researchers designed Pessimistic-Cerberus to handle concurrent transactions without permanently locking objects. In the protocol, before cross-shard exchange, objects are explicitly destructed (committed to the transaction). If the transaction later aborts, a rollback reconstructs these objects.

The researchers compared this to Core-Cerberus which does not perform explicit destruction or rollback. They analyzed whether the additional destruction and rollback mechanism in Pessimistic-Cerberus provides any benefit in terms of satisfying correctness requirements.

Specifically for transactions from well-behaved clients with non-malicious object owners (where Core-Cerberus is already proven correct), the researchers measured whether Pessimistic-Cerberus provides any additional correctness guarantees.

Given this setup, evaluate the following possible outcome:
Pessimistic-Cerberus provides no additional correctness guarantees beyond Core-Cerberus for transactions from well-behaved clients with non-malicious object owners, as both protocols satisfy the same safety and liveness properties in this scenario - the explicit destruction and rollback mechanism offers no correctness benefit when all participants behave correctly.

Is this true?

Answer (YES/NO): YES